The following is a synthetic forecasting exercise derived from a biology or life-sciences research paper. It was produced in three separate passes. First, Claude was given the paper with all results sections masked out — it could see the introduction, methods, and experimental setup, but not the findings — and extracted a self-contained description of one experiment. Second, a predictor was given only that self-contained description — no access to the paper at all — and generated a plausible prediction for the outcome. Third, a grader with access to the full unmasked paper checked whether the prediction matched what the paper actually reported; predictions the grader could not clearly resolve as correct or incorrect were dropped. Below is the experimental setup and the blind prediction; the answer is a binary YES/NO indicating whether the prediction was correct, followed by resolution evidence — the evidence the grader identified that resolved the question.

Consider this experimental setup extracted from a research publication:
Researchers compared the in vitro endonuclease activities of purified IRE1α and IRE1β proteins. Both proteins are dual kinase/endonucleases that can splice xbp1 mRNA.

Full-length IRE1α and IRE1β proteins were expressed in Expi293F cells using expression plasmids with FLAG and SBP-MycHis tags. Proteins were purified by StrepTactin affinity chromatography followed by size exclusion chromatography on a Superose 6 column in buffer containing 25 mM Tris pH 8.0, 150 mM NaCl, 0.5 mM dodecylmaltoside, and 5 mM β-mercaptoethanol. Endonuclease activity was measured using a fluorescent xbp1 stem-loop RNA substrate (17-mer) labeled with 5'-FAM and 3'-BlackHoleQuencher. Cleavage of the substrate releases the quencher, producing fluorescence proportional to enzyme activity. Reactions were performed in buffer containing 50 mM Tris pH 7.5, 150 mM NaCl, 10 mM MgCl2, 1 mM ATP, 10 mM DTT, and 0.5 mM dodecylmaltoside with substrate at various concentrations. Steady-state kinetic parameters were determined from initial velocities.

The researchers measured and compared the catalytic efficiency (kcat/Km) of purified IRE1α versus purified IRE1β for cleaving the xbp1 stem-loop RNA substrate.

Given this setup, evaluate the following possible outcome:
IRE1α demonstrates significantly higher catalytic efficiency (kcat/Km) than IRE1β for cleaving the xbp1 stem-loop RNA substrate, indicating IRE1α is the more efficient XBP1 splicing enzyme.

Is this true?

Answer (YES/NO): YES